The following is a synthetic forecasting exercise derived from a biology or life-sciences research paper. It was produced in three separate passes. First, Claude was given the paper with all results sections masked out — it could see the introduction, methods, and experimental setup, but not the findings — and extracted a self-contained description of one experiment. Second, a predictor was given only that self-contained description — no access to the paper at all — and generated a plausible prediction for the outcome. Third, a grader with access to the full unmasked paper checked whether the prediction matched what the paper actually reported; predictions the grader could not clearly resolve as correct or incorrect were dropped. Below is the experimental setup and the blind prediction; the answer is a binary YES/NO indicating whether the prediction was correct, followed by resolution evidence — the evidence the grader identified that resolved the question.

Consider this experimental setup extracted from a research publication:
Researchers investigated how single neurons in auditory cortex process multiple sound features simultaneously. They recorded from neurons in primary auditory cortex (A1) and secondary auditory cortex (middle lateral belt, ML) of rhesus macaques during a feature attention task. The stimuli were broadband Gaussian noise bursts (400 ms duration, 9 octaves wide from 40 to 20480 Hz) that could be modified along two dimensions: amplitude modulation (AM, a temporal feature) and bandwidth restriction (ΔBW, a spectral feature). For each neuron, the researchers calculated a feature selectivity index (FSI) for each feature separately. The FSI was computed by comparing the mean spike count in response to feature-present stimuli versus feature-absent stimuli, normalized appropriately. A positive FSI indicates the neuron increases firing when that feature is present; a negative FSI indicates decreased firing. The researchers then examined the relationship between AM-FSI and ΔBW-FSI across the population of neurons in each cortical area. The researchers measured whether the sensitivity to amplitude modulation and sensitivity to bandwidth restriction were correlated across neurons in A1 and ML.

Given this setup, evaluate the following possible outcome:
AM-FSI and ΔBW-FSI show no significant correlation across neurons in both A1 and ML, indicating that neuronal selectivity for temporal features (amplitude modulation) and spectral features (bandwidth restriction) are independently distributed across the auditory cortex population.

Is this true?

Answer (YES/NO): NO